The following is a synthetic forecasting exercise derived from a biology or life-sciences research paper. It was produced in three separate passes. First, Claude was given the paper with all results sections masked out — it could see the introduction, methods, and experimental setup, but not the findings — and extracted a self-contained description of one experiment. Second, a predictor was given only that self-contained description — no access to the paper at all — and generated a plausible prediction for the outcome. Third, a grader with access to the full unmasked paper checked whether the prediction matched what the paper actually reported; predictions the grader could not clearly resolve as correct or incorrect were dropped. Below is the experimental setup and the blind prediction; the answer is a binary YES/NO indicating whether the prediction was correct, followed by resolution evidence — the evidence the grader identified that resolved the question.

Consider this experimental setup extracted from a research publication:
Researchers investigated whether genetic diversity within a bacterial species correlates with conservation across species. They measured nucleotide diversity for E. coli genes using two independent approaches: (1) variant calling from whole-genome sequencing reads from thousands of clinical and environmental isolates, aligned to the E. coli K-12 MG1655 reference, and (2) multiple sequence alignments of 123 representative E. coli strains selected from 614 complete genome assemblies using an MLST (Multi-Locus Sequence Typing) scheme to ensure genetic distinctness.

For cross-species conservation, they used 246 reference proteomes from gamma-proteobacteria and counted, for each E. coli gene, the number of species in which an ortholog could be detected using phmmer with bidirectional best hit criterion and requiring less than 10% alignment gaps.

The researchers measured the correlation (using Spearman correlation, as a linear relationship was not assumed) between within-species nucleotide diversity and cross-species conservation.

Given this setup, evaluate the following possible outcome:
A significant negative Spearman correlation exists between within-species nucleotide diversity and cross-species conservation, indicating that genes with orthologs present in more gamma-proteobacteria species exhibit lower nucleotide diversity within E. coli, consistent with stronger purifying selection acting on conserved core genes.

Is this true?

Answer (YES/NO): YES